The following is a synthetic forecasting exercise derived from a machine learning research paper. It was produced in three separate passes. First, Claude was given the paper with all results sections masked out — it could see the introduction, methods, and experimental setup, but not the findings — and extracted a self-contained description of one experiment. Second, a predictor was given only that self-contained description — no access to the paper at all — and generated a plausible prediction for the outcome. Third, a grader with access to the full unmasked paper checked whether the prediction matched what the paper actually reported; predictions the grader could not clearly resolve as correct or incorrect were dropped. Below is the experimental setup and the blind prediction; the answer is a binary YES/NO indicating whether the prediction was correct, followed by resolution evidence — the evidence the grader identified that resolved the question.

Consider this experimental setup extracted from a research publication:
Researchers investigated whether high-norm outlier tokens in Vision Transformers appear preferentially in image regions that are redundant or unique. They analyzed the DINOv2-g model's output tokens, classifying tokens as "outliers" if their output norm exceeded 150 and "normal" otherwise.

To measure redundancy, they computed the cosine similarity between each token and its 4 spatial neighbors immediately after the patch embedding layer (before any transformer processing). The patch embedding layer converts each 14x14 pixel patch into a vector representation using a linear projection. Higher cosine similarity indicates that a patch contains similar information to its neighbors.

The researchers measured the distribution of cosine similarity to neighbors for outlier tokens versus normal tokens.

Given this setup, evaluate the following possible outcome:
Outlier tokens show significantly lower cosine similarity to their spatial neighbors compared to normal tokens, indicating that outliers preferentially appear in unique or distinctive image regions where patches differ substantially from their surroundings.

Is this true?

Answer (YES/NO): NO